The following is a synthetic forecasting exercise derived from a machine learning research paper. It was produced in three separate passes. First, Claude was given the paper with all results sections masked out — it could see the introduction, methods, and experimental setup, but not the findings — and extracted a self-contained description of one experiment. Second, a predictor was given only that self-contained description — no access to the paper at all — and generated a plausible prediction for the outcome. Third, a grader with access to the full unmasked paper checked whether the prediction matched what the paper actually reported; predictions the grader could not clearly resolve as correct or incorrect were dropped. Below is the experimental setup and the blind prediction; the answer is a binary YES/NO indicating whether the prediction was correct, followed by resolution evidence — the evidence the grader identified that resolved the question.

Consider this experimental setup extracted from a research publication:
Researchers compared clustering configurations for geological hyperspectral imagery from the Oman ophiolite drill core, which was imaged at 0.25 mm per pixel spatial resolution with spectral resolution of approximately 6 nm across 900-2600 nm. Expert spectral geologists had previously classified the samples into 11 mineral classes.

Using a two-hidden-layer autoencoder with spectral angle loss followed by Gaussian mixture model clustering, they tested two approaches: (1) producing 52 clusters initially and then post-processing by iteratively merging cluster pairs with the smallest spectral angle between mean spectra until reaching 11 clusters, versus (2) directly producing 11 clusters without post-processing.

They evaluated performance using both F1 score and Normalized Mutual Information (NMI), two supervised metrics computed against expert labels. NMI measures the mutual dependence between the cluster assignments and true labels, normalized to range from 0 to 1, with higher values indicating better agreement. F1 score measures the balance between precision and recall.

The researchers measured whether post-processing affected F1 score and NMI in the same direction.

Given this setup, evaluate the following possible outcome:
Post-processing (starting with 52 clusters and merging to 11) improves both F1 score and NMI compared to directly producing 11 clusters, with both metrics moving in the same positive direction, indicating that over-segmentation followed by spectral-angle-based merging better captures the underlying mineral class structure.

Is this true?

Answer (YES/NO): NO